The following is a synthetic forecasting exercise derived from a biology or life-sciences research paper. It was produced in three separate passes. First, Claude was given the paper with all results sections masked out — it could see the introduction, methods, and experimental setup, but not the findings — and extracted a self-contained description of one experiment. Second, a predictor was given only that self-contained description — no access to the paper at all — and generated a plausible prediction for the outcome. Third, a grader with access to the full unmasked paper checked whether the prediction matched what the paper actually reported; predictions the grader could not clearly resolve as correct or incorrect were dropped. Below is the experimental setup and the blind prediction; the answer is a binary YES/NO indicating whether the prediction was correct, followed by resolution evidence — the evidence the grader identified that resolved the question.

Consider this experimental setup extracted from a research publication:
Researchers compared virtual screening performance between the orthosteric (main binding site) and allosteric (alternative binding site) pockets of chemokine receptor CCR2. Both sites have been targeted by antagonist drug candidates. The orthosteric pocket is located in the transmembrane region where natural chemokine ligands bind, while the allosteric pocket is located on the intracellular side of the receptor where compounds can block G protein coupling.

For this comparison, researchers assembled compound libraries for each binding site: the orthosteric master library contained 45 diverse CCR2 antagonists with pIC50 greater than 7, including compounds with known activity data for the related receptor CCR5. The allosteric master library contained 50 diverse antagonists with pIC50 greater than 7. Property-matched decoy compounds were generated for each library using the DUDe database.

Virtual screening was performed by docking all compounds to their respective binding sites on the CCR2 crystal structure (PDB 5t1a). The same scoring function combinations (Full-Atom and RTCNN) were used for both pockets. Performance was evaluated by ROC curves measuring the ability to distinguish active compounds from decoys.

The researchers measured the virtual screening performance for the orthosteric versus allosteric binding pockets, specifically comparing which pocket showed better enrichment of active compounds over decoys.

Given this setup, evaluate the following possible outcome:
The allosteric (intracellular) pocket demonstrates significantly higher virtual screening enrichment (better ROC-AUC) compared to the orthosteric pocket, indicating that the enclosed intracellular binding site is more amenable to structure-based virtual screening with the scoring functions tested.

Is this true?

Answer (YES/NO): NO